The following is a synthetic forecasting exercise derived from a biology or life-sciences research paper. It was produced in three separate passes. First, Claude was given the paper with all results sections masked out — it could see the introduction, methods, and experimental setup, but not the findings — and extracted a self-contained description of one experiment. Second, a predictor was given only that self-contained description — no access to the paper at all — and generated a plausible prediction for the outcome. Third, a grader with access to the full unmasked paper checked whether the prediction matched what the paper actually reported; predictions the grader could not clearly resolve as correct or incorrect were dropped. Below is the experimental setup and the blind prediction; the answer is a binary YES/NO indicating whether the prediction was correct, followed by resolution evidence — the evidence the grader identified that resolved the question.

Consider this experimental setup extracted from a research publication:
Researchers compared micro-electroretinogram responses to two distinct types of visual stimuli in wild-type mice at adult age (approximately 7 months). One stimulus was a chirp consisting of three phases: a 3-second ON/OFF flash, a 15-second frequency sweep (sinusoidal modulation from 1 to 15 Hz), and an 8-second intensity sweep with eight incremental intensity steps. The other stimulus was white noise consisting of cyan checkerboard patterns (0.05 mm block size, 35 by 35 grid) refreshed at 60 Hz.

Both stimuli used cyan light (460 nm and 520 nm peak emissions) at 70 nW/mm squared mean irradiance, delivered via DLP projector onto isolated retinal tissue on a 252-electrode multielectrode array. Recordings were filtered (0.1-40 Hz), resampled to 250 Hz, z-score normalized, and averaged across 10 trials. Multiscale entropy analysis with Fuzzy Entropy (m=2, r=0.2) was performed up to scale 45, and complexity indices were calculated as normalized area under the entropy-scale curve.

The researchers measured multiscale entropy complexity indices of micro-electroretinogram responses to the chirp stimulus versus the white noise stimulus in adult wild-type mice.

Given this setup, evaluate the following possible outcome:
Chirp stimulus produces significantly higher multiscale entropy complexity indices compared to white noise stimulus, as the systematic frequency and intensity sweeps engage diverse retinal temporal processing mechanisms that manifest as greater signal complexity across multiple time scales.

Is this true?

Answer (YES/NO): NO